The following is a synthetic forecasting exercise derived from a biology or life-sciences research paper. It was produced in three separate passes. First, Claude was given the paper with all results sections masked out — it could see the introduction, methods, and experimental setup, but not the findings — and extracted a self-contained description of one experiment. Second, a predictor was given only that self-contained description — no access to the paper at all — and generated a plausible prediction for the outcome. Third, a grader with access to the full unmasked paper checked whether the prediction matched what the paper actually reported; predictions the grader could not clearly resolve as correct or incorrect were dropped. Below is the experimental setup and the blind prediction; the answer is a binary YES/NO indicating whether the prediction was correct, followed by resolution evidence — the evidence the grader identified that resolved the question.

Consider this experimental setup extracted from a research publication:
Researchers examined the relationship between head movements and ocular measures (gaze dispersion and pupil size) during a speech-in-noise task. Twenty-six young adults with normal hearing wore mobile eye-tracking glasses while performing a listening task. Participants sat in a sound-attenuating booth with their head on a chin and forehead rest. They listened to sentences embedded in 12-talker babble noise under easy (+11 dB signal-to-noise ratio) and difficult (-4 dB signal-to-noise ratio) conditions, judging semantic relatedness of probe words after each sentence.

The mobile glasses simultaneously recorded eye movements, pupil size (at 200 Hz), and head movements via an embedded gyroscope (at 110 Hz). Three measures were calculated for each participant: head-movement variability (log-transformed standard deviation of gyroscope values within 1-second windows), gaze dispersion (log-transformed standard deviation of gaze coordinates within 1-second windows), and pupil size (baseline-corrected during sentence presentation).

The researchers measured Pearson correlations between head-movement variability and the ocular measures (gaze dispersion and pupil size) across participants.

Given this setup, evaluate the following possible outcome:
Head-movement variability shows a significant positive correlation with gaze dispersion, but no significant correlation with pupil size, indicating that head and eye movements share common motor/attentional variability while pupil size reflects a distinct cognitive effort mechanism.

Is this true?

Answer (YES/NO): NO